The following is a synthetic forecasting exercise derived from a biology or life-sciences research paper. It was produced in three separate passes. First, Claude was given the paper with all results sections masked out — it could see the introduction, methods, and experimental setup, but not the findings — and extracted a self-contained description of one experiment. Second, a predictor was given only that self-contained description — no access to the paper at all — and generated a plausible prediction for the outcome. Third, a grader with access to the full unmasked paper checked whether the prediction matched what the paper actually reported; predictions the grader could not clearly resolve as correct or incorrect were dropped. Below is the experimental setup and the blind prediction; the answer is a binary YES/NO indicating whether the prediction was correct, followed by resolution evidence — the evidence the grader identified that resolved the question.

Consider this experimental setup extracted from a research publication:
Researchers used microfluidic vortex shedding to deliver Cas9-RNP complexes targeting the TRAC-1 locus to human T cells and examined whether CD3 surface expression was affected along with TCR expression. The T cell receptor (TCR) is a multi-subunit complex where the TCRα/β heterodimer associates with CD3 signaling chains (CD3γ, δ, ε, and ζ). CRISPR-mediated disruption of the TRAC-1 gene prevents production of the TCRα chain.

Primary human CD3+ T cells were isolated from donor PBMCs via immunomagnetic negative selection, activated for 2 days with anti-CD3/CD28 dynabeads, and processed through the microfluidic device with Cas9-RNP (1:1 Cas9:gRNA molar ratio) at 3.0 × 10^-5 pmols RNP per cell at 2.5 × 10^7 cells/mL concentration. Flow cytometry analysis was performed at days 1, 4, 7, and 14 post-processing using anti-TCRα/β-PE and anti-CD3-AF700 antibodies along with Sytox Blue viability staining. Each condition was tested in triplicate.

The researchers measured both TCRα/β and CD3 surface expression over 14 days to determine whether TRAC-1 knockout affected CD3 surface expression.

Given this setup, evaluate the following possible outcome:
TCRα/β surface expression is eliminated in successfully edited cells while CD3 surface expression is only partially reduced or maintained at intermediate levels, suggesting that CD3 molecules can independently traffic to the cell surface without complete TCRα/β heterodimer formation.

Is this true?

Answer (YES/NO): NO